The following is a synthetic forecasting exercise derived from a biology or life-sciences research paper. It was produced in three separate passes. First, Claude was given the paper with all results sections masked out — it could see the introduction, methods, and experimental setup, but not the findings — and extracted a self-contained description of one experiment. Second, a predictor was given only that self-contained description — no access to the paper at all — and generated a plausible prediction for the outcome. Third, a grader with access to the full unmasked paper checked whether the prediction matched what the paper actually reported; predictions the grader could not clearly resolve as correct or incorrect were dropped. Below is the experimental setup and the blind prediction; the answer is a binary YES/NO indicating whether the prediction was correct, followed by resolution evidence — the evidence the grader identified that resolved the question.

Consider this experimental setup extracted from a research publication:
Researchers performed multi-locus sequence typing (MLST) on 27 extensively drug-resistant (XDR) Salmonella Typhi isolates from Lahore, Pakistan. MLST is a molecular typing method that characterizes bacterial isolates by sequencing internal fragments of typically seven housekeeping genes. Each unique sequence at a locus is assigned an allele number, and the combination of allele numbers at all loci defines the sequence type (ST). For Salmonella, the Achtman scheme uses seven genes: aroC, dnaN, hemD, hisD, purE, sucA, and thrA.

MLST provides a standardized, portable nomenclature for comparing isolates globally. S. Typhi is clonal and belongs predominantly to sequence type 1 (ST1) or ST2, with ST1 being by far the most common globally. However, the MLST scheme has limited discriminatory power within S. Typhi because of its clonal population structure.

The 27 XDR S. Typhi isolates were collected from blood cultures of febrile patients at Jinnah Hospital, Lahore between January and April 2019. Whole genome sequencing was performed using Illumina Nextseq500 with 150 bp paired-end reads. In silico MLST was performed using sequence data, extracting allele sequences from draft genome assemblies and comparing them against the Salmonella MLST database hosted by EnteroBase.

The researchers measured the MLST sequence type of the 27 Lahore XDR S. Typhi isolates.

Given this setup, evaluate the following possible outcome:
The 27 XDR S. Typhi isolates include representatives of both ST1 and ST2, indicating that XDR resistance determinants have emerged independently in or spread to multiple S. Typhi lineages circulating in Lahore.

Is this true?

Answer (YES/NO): NO